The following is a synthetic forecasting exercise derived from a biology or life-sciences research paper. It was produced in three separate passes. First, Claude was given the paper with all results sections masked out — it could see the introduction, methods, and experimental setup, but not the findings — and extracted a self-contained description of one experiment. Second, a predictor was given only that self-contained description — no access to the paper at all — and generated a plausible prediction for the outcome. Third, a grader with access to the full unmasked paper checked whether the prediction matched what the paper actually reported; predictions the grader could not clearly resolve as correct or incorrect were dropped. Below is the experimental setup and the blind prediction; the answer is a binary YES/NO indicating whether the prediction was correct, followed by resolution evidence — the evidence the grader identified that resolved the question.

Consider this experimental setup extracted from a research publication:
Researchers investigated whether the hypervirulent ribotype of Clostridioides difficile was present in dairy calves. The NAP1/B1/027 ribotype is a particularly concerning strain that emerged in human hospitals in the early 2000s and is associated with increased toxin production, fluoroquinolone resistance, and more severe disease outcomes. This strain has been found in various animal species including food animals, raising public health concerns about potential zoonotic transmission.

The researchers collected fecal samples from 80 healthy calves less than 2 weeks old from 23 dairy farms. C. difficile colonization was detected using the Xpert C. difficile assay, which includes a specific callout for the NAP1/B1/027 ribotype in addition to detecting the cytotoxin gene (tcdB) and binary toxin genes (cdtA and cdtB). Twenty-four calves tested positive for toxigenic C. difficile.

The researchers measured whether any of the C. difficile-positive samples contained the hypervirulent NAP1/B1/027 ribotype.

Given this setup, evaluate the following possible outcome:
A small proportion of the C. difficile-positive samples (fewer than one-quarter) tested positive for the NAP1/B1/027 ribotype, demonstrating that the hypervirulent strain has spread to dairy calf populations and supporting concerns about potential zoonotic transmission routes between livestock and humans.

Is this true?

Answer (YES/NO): NO